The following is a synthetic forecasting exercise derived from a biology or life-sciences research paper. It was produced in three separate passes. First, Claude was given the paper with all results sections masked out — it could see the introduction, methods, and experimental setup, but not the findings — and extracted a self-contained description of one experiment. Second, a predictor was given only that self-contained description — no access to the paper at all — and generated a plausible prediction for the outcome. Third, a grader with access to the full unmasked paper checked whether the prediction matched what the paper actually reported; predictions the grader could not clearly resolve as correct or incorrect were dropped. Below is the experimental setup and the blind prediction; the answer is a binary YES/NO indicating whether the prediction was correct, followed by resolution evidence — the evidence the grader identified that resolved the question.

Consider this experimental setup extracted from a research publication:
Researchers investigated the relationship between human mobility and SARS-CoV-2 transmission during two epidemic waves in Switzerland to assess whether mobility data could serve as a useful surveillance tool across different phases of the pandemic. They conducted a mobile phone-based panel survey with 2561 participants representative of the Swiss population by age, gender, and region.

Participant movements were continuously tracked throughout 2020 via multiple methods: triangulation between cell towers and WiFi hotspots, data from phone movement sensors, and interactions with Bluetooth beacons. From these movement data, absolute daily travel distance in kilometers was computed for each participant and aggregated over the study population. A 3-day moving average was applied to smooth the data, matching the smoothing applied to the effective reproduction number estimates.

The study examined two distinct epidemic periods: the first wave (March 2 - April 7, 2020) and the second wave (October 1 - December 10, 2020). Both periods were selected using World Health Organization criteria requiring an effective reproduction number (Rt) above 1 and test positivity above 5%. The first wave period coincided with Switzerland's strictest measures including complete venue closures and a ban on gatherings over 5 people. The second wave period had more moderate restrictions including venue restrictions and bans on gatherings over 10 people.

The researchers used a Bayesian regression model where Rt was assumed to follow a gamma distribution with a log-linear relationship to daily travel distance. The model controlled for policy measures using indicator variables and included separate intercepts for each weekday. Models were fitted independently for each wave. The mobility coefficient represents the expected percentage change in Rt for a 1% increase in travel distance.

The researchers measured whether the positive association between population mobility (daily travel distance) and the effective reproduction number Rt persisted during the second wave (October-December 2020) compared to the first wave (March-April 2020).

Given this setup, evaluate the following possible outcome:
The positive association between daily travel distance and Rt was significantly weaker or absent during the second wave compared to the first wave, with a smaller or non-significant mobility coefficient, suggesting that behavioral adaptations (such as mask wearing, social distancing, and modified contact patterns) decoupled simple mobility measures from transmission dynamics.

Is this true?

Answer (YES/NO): NO